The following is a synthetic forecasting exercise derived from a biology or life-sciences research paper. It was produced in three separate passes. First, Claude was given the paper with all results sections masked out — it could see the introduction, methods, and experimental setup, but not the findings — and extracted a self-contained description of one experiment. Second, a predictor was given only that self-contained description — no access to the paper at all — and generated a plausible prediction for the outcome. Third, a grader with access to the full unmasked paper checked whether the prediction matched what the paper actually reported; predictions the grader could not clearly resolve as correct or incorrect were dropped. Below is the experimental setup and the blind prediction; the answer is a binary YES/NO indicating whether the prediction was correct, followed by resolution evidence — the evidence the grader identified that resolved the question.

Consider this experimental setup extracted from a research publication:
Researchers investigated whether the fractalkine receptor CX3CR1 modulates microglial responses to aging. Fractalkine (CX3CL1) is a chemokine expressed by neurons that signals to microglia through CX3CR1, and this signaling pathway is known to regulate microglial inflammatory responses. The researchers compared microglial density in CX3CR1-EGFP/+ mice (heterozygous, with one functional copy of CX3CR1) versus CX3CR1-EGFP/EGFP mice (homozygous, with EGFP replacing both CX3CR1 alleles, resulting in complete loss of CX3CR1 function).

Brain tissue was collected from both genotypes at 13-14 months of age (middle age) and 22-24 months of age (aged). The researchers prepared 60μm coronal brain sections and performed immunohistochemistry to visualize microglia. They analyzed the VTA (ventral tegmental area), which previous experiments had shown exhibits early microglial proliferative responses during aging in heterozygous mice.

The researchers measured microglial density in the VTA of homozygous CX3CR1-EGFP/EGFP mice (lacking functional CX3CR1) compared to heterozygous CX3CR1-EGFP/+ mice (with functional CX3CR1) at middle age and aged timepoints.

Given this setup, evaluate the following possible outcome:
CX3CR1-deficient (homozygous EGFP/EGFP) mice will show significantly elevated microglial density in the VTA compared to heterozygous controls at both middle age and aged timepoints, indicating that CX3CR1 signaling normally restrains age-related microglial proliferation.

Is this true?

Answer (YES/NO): NO